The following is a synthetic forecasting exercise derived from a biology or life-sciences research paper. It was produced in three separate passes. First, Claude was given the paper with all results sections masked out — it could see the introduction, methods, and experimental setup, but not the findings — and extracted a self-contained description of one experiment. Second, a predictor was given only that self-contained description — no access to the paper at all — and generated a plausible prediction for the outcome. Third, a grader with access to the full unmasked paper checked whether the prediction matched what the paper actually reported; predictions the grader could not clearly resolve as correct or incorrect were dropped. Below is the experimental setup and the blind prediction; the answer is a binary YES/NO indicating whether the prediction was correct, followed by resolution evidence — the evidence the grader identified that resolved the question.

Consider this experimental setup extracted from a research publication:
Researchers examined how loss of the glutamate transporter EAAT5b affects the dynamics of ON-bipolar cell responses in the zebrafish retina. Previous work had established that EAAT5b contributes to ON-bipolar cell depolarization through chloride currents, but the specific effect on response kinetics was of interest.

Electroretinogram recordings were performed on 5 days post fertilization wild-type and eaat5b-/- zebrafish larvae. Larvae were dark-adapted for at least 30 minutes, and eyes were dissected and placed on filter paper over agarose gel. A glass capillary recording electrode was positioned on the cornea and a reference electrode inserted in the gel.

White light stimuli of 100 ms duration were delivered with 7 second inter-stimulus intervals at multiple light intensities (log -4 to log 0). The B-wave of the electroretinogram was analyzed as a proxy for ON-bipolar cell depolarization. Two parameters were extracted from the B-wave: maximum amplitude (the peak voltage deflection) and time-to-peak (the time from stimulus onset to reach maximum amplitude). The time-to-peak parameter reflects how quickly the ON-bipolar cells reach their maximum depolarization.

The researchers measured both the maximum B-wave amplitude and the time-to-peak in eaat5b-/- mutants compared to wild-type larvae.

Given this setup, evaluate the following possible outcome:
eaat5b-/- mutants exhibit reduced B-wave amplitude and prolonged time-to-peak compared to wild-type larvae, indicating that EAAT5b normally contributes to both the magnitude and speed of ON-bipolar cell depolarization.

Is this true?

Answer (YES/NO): NO